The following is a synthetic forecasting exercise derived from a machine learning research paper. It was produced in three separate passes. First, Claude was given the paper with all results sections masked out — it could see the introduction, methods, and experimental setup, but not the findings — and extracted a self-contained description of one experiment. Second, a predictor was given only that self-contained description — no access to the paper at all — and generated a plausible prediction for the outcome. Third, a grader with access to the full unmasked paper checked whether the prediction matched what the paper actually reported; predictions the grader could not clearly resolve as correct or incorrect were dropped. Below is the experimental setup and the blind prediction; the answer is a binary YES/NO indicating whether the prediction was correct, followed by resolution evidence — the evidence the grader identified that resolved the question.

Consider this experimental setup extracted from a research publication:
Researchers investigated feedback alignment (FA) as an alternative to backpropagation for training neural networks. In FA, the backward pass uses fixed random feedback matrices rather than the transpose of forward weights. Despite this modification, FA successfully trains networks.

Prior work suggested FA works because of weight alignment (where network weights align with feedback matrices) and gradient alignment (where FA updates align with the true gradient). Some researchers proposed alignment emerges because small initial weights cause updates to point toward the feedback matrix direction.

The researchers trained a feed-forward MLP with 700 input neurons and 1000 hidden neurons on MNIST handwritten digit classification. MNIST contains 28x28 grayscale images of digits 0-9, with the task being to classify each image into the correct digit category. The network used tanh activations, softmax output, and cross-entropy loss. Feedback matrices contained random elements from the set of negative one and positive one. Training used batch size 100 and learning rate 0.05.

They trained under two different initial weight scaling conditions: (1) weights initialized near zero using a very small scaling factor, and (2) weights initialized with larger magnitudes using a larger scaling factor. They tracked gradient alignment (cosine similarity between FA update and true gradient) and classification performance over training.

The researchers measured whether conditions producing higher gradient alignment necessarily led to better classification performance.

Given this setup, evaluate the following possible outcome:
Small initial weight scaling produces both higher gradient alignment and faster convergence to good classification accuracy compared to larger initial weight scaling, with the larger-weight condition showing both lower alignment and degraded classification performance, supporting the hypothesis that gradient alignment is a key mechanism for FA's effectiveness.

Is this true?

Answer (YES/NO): NO